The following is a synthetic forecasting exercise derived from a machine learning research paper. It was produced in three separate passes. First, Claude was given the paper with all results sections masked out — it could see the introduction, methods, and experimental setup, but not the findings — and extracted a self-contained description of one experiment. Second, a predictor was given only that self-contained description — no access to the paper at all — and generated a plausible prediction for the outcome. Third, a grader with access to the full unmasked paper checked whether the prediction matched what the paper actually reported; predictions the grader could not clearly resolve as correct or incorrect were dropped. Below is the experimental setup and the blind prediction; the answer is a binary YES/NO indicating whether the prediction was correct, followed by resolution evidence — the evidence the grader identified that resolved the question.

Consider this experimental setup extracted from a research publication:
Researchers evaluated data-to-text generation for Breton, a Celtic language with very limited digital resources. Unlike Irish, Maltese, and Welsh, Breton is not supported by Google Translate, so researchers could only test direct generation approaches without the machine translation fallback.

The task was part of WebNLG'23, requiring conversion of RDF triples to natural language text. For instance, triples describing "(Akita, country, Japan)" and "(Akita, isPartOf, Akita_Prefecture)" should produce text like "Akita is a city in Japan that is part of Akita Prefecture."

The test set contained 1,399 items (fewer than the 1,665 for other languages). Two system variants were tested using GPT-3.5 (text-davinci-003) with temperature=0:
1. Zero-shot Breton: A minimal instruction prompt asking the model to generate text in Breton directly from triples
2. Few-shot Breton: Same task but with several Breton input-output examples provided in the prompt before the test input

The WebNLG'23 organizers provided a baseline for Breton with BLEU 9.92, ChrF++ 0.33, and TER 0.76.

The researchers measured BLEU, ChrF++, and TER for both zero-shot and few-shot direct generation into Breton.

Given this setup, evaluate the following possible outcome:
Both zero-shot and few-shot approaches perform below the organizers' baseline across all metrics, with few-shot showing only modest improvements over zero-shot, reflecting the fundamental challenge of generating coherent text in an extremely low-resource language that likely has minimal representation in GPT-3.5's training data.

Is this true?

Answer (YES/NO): NO